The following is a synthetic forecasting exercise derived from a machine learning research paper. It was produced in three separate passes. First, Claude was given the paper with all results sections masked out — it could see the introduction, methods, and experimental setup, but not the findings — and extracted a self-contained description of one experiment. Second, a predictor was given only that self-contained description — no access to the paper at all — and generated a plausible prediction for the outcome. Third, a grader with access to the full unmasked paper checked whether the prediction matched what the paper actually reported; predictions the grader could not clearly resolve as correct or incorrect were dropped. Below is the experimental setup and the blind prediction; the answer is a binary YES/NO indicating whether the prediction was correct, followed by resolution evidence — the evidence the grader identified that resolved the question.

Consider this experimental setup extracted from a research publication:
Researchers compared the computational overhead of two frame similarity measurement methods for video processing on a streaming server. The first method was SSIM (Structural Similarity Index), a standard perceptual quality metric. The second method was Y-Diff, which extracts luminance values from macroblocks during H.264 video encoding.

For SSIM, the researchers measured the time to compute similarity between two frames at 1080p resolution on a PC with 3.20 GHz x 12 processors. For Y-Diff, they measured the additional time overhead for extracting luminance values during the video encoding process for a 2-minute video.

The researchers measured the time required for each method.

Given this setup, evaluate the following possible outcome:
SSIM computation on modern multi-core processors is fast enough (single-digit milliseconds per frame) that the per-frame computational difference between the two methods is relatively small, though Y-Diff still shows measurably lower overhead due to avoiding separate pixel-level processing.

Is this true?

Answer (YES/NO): NO